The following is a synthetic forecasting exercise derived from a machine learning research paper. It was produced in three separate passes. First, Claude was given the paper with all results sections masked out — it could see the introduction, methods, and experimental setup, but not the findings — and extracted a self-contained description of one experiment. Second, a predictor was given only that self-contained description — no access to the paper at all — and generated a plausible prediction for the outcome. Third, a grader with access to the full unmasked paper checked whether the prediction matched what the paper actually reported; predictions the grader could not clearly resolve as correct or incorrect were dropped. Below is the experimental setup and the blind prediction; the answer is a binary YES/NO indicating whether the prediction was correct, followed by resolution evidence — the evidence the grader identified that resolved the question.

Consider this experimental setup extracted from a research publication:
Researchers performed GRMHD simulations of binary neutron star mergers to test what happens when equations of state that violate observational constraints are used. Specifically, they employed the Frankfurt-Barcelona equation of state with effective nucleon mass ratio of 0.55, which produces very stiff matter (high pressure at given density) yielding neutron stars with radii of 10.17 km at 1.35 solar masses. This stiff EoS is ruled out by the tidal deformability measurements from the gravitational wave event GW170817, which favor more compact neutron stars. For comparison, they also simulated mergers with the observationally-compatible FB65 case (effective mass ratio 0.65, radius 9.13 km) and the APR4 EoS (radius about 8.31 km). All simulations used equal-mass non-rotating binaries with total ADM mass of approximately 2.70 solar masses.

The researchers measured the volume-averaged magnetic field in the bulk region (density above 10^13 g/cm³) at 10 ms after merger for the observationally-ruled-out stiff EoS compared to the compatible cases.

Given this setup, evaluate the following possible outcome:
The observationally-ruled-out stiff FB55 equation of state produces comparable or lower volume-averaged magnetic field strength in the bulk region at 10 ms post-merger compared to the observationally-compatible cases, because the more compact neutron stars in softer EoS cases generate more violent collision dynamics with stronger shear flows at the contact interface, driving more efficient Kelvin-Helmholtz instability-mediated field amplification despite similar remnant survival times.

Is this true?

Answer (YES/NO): NO